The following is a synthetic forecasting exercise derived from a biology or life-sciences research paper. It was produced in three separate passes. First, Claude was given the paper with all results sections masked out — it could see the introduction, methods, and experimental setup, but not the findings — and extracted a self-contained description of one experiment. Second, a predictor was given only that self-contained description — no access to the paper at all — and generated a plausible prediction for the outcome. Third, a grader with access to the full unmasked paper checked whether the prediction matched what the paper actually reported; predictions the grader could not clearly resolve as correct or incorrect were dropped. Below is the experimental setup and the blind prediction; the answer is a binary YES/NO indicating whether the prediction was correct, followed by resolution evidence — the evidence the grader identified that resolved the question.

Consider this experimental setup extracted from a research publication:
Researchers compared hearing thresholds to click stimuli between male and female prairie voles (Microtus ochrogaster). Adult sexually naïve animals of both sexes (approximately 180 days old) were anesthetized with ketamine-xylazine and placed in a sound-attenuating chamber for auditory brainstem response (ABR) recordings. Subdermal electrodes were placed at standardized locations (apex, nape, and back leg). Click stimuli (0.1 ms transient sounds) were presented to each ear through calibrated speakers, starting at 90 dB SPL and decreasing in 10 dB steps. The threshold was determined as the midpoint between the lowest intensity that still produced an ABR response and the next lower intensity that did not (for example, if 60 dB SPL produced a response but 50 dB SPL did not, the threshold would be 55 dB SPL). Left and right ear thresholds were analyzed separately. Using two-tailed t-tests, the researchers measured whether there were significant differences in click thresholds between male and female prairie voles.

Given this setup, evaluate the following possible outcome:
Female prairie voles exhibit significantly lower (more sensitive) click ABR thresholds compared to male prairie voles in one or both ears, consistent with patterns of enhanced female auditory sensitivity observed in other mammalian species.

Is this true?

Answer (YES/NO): NO